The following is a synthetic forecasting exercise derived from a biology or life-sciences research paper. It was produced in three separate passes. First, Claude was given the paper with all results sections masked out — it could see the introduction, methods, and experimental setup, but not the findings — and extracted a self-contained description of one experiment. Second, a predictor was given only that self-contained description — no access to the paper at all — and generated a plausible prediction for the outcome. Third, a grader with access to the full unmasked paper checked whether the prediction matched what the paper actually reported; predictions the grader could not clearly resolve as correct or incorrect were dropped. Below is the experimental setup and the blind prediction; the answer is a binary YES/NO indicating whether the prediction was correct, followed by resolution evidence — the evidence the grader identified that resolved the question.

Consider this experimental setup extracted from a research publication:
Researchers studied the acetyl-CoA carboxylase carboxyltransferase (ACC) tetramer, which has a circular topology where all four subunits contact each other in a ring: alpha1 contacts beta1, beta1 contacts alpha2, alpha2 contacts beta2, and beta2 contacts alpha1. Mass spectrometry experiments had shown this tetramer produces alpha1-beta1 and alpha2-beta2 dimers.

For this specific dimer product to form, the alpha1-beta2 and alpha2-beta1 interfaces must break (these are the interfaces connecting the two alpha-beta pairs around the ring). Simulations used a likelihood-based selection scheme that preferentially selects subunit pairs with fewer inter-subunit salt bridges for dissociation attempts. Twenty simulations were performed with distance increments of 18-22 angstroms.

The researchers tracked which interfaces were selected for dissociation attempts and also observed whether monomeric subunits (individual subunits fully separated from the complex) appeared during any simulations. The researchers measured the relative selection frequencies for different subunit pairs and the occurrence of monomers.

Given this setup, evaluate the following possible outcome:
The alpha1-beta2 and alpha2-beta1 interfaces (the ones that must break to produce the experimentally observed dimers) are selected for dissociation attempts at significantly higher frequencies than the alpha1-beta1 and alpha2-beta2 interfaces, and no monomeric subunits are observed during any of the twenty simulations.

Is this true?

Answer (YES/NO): NO